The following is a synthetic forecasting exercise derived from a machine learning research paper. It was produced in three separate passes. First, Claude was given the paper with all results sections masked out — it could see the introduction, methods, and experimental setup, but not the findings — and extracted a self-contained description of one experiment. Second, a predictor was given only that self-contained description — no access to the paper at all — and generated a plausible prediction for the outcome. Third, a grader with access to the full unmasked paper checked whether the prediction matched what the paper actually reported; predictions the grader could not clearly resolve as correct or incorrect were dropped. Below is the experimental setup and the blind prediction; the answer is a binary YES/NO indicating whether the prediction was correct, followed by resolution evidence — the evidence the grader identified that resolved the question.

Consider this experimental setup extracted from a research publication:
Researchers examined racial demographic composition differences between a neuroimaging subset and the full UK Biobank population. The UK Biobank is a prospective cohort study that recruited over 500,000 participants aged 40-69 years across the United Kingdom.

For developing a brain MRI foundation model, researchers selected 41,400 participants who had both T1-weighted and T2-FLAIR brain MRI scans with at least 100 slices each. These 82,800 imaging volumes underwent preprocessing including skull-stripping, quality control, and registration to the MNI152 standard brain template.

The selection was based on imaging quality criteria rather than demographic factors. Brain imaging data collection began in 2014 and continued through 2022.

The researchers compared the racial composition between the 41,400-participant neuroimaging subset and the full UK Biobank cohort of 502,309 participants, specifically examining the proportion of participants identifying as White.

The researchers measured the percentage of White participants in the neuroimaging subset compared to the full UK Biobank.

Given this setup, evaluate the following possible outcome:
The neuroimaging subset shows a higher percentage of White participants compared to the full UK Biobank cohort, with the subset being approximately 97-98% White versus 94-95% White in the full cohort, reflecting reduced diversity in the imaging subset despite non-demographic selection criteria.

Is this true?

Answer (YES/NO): NO